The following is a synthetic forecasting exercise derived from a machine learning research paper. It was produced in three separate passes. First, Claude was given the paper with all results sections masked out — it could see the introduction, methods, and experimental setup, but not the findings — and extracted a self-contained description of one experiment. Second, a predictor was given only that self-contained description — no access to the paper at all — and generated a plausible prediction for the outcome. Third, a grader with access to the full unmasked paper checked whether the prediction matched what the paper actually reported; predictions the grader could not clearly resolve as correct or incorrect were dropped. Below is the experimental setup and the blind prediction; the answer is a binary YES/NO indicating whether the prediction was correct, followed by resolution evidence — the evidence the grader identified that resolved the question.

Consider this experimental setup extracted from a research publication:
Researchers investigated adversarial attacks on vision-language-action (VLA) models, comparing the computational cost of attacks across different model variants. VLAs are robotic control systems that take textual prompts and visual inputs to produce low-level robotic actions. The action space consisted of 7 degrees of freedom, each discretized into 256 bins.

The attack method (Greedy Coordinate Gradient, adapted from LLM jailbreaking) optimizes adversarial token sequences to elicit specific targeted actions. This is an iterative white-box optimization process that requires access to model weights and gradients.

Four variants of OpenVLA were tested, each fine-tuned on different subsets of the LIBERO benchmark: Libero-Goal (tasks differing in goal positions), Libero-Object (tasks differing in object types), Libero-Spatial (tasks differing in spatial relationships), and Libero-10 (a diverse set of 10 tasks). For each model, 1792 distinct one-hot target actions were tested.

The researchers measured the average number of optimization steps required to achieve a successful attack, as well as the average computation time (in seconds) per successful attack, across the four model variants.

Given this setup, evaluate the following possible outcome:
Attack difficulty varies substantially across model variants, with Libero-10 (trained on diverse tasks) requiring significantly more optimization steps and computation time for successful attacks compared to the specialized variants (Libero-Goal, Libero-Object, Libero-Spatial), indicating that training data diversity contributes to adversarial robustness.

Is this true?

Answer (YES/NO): YES